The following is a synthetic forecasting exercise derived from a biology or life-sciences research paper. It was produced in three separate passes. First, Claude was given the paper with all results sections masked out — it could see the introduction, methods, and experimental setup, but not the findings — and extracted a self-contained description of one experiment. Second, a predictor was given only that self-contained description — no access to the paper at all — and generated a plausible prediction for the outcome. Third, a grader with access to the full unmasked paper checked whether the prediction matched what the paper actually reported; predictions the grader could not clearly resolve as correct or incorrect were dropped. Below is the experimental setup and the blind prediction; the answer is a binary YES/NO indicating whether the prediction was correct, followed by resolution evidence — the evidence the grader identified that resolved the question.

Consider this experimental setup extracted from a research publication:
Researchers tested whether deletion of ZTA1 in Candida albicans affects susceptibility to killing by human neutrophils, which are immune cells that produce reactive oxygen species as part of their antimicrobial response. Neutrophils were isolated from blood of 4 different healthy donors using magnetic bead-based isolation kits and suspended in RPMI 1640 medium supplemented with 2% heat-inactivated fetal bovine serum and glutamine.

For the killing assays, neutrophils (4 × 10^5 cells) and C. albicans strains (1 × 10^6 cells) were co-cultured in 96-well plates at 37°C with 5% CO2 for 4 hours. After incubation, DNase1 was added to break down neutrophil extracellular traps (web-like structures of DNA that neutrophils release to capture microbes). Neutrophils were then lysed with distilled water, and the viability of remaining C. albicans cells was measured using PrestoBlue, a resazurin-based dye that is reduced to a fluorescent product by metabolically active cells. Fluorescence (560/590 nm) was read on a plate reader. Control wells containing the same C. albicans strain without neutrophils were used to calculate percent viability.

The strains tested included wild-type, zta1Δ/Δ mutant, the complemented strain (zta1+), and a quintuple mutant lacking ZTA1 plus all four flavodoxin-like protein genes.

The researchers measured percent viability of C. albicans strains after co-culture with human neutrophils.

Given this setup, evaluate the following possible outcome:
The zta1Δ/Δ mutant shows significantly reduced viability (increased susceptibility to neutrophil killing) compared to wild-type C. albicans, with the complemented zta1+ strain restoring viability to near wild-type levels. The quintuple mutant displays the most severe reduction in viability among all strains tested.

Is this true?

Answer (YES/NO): NO